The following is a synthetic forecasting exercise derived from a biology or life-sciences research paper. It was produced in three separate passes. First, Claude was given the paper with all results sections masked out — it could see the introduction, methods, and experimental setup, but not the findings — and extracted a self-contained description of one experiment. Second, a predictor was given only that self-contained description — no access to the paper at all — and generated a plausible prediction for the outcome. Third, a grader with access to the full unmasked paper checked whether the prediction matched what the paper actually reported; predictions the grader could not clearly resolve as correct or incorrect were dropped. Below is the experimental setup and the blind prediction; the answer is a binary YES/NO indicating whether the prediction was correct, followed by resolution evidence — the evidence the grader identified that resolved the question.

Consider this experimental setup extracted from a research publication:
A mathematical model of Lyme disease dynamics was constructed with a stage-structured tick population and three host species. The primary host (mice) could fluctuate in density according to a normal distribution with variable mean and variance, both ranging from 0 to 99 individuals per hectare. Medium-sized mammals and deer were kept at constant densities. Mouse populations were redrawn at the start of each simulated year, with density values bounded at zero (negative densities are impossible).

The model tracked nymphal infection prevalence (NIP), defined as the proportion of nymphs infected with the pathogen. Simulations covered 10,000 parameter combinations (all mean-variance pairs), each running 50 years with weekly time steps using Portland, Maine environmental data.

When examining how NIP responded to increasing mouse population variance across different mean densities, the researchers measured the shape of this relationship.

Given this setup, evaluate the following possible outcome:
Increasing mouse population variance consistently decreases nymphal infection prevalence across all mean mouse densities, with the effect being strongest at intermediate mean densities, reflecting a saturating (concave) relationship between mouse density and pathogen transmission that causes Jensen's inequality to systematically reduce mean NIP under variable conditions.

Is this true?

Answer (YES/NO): NO